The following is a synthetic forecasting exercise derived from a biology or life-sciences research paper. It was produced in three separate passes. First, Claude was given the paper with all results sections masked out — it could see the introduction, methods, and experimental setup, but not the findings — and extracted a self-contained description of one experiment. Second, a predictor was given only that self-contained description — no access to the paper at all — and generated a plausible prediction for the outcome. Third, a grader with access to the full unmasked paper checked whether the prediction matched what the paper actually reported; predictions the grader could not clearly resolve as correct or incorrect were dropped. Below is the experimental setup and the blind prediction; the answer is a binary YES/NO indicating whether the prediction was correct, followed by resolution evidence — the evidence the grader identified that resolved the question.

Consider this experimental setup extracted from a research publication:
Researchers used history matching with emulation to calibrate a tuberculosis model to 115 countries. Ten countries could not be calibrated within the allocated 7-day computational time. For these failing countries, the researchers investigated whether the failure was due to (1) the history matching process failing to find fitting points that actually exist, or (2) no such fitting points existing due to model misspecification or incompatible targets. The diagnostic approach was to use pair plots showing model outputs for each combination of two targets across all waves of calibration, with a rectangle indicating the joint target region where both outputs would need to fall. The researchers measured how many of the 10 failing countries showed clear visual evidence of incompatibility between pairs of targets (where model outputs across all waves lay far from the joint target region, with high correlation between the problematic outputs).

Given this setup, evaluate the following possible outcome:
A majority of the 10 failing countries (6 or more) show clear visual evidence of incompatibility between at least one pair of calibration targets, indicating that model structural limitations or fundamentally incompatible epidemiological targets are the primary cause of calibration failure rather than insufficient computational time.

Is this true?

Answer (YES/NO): NO